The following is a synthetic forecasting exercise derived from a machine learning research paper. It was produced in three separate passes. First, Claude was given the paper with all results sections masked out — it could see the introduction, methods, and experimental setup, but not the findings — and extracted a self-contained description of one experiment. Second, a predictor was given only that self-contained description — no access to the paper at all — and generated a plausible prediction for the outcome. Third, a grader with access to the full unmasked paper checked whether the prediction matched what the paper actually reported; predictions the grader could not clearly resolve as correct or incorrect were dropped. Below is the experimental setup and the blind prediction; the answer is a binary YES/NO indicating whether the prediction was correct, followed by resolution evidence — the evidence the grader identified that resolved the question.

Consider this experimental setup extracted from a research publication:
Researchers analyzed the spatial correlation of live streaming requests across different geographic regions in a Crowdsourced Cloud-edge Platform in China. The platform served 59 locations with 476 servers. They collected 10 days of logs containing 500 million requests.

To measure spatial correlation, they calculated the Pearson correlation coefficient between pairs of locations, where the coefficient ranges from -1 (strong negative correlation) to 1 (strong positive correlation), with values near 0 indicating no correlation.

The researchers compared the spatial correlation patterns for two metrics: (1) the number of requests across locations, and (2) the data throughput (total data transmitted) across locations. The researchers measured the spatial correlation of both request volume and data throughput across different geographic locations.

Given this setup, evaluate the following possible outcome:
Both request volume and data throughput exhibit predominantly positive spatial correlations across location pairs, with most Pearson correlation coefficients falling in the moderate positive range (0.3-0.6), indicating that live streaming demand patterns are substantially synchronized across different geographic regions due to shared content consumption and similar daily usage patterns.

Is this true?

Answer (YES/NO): NO